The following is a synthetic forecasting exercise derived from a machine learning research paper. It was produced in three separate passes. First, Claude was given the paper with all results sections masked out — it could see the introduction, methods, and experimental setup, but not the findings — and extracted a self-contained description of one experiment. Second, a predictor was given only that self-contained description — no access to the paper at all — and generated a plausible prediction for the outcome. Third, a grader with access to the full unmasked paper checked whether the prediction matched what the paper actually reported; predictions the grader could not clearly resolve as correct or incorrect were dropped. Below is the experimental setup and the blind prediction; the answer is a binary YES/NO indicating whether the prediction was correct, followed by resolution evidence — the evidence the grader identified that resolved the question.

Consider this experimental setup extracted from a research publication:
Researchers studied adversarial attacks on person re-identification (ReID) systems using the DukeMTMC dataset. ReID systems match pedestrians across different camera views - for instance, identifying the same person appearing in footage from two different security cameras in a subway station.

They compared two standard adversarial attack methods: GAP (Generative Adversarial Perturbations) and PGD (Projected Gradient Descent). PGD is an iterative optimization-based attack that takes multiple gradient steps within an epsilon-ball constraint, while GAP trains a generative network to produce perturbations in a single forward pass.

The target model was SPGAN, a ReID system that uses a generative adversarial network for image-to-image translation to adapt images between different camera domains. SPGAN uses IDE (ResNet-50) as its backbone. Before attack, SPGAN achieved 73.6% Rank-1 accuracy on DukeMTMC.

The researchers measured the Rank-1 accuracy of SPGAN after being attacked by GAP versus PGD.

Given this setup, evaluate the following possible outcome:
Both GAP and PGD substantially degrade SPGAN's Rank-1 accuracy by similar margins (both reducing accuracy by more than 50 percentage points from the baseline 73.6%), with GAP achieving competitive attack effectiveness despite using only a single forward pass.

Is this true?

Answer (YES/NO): NO